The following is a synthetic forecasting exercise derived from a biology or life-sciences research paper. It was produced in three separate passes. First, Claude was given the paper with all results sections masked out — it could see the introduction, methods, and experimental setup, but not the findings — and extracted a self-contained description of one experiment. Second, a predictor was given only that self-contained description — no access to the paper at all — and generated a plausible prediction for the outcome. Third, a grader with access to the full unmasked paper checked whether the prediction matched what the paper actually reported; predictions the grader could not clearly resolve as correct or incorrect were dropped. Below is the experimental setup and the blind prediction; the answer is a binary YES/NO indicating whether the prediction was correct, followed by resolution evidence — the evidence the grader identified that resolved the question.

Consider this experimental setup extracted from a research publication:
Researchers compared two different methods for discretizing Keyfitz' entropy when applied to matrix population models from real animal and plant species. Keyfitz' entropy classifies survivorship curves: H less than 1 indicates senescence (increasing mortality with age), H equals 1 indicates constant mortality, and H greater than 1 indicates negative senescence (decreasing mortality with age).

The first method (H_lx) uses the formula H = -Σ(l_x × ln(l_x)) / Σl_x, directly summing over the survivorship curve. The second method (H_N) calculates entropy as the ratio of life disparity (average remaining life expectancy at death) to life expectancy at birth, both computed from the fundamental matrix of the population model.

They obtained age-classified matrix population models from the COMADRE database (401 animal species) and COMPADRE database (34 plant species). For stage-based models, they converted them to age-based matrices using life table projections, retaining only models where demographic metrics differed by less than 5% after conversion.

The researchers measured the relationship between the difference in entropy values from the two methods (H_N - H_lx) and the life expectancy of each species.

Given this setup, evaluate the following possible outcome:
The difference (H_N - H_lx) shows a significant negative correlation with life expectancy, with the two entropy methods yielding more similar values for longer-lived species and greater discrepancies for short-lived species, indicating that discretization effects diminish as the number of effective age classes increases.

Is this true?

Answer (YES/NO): NO